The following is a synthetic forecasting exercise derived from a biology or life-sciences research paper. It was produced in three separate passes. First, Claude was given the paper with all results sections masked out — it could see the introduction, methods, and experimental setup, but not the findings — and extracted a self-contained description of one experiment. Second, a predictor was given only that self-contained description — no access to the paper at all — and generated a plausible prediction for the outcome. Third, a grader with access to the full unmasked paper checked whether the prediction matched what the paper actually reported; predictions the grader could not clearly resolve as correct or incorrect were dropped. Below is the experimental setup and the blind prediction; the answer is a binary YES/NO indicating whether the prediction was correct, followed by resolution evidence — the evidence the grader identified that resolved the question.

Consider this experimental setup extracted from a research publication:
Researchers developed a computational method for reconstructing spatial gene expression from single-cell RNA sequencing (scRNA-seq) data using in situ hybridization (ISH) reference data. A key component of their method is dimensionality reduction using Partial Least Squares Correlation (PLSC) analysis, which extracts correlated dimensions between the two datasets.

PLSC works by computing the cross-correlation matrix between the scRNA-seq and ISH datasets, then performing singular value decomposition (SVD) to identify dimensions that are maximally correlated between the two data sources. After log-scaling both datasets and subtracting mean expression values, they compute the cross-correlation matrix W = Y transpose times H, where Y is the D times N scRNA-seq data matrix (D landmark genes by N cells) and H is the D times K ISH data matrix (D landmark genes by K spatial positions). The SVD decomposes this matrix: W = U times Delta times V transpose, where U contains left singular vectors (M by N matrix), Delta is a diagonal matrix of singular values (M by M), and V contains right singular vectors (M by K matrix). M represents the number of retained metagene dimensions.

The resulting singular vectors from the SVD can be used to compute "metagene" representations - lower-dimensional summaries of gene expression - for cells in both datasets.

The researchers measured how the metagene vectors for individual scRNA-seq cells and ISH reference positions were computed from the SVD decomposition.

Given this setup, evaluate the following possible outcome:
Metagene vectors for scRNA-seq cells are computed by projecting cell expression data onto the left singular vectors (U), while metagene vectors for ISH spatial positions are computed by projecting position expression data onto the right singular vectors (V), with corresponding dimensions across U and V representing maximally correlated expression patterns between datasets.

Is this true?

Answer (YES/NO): NO